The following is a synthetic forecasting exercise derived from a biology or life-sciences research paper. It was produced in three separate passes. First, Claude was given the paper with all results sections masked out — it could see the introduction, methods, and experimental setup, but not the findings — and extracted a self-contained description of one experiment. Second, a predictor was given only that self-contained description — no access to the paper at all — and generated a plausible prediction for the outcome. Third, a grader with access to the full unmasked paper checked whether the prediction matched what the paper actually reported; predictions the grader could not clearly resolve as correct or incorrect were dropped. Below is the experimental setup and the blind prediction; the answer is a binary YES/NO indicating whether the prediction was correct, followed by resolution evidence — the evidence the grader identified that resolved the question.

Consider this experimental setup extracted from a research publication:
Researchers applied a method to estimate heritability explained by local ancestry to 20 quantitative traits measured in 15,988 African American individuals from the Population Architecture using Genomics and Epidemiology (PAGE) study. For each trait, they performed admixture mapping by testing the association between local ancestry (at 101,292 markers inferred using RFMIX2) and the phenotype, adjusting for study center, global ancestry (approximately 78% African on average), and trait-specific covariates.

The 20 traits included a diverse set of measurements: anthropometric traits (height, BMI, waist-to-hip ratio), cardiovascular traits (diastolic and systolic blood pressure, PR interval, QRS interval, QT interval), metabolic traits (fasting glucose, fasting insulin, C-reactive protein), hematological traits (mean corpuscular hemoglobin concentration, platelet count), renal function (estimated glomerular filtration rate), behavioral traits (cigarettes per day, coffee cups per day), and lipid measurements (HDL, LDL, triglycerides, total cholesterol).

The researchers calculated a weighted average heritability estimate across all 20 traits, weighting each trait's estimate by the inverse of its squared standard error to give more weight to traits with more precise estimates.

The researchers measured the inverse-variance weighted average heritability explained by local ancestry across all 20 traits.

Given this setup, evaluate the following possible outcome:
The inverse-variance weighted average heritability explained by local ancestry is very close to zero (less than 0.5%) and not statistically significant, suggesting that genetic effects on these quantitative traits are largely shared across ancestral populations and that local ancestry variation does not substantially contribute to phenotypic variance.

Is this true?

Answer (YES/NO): NO